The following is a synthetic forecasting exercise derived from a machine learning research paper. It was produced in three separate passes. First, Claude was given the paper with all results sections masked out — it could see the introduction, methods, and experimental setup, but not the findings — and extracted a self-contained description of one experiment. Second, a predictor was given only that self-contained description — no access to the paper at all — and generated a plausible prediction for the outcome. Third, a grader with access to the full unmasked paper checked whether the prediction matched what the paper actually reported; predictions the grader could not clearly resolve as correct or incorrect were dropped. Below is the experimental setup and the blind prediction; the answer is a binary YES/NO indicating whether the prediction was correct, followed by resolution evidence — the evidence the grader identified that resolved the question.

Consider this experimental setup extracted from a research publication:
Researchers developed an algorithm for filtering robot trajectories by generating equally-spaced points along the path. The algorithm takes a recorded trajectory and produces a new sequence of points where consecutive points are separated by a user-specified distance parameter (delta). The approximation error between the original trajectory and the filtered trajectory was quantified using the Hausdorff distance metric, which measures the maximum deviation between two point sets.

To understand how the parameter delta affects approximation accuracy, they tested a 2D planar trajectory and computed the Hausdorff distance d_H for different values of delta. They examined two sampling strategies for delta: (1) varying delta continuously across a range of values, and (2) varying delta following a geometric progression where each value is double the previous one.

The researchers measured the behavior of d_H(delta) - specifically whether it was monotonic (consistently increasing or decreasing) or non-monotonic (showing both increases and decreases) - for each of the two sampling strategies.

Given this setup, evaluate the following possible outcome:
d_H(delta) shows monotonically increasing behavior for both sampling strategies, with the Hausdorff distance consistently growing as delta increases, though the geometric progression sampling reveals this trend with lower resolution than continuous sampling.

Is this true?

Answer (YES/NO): NO